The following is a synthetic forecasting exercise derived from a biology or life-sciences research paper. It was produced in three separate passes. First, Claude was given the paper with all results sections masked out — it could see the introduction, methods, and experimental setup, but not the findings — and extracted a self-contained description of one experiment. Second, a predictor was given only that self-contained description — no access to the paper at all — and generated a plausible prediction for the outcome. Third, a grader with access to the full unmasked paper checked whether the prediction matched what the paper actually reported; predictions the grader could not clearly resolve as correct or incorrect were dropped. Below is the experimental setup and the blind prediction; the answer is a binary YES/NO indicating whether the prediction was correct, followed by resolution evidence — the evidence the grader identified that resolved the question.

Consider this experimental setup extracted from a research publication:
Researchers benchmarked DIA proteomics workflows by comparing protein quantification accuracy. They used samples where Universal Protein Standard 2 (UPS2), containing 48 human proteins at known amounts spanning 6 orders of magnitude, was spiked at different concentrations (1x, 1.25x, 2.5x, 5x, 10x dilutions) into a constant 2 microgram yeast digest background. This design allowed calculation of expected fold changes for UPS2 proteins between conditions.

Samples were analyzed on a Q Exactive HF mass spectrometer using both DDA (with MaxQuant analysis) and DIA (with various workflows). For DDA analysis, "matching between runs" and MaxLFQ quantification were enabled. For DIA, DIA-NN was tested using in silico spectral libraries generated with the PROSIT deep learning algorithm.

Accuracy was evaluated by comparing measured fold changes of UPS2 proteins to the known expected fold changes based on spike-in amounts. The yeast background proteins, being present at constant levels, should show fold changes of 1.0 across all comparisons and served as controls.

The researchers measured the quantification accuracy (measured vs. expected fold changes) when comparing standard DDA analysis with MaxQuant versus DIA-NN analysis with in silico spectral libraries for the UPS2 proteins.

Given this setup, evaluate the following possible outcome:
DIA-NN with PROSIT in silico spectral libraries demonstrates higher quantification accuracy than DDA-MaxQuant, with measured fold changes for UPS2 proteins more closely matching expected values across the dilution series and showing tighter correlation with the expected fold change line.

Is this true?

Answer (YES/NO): NO